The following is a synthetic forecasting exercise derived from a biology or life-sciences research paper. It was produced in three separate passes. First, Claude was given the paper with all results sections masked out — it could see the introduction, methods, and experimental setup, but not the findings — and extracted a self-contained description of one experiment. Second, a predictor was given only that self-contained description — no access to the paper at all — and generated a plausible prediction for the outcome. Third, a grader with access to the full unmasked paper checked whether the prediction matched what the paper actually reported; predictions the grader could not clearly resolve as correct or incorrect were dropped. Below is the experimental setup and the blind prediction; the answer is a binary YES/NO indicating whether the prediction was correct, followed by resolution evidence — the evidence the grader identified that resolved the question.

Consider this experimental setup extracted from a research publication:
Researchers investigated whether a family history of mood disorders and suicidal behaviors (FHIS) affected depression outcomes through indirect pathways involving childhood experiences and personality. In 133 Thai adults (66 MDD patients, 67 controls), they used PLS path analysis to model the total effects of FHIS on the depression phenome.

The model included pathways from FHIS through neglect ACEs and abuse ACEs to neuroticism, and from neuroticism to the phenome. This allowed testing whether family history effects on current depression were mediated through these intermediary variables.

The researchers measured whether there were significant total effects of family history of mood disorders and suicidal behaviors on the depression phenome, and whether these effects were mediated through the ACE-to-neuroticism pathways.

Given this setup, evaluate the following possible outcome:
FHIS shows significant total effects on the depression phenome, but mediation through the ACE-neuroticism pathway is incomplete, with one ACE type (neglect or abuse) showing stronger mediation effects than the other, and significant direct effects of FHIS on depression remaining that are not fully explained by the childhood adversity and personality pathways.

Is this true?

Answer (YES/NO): NO